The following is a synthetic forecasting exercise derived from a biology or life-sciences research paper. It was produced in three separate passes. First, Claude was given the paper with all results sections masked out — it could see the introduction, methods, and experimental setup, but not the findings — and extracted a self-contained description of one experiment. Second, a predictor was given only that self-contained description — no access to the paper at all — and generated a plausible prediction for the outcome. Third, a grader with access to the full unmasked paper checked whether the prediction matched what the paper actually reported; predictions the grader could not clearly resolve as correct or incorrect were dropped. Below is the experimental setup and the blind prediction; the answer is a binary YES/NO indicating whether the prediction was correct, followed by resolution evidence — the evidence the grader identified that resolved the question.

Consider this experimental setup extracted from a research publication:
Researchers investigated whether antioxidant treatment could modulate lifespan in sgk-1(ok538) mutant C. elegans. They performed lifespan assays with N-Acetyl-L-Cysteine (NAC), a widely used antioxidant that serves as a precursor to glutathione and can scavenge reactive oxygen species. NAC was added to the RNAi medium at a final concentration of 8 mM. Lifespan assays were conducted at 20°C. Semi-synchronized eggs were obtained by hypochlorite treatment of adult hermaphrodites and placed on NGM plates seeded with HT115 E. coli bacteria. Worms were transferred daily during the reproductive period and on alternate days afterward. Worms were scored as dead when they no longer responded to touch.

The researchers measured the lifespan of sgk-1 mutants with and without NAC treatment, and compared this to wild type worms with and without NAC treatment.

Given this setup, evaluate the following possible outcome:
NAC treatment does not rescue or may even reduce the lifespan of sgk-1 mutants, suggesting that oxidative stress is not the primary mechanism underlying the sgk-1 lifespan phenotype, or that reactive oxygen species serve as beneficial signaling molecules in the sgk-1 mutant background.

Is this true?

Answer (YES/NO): YES